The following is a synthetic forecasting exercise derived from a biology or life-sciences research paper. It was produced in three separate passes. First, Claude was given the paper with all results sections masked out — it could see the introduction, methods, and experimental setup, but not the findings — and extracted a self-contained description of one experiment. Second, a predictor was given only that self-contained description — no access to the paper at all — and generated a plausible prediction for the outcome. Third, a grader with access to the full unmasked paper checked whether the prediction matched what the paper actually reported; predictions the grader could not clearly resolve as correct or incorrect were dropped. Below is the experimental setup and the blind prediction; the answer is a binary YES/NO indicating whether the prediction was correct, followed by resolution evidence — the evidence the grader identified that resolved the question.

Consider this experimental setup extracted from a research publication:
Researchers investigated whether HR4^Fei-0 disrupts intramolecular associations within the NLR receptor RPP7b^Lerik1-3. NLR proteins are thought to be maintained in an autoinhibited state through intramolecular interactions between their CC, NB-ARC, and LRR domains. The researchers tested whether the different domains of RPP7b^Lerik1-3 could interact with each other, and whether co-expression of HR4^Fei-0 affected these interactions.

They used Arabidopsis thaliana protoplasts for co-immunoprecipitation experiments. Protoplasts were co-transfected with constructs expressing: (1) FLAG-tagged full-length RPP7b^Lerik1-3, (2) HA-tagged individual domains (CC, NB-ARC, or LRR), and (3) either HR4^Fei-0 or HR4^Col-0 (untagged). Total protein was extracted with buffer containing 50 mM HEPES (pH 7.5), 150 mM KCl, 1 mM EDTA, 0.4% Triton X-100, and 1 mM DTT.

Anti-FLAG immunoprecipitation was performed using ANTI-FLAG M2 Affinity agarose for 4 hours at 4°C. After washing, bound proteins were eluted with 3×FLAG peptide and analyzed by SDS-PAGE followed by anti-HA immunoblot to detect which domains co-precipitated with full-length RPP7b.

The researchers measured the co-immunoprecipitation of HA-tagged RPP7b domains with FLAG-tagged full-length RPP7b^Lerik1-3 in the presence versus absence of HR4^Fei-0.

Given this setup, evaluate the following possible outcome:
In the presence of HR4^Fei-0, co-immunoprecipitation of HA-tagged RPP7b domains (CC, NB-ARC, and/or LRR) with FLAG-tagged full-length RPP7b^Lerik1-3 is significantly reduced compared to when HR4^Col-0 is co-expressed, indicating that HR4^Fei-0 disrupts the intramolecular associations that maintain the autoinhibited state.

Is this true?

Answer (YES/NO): YES